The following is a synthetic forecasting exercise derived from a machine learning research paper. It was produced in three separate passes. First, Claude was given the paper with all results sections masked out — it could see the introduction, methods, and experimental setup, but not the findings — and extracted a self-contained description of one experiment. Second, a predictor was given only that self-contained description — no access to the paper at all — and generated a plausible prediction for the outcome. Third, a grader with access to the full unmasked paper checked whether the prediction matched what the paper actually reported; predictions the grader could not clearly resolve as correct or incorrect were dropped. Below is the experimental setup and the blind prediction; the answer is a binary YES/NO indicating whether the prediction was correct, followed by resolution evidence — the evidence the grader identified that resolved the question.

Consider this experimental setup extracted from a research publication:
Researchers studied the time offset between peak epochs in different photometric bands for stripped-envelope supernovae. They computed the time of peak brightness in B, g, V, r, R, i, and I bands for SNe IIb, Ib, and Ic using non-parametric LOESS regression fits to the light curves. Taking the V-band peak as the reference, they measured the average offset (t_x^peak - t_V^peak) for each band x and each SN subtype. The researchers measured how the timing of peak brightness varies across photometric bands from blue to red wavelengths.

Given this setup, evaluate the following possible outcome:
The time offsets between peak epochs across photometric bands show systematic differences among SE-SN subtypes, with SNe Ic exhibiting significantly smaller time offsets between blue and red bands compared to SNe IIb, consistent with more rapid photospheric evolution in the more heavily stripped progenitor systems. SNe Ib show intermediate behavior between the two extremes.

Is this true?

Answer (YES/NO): NO